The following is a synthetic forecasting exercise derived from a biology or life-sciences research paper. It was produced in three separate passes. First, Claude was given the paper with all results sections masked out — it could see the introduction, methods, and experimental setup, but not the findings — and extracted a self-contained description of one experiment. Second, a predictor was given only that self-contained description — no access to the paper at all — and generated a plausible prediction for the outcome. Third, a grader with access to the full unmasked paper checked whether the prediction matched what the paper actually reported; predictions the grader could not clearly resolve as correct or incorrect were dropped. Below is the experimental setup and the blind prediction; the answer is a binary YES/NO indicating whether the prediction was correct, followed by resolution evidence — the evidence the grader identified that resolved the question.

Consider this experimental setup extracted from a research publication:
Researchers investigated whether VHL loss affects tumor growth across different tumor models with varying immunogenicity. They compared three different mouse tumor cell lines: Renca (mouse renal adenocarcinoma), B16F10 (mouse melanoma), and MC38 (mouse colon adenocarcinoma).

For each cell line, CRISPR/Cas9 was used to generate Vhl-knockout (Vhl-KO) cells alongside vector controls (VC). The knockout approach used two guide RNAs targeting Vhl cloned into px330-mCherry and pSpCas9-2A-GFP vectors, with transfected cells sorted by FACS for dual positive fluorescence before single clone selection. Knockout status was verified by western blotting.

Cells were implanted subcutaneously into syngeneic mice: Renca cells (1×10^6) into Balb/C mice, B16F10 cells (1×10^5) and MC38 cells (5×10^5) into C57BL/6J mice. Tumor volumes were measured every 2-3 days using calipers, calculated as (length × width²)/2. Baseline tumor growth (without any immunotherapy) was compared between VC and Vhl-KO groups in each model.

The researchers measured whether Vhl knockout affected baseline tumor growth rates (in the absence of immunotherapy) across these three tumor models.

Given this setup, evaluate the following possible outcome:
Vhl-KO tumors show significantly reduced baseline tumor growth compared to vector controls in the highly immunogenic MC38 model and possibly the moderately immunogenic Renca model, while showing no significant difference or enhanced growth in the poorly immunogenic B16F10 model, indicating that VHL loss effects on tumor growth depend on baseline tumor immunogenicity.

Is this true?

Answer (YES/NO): NO